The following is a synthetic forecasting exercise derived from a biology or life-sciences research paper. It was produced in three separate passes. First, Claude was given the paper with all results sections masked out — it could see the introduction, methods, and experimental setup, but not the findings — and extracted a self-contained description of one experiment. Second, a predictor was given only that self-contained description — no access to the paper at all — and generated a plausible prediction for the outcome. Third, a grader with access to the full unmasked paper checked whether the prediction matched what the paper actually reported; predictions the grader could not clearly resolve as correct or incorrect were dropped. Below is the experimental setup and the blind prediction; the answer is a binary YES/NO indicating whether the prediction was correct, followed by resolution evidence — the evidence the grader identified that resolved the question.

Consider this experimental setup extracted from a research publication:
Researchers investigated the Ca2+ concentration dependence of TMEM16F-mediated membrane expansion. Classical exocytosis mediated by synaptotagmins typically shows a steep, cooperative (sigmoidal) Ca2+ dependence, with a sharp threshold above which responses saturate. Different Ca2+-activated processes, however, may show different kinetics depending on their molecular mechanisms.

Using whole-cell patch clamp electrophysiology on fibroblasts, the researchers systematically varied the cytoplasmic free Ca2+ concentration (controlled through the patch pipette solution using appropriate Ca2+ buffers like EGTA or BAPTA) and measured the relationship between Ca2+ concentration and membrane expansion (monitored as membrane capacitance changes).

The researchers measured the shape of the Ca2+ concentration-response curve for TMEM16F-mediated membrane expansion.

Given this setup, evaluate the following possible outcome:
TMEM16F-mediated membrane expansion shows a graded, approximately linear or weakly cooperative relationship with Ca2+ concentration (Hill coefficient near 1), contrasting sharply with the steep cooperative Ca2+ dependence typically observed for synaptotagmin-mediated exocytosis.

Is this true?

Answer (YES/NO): YES